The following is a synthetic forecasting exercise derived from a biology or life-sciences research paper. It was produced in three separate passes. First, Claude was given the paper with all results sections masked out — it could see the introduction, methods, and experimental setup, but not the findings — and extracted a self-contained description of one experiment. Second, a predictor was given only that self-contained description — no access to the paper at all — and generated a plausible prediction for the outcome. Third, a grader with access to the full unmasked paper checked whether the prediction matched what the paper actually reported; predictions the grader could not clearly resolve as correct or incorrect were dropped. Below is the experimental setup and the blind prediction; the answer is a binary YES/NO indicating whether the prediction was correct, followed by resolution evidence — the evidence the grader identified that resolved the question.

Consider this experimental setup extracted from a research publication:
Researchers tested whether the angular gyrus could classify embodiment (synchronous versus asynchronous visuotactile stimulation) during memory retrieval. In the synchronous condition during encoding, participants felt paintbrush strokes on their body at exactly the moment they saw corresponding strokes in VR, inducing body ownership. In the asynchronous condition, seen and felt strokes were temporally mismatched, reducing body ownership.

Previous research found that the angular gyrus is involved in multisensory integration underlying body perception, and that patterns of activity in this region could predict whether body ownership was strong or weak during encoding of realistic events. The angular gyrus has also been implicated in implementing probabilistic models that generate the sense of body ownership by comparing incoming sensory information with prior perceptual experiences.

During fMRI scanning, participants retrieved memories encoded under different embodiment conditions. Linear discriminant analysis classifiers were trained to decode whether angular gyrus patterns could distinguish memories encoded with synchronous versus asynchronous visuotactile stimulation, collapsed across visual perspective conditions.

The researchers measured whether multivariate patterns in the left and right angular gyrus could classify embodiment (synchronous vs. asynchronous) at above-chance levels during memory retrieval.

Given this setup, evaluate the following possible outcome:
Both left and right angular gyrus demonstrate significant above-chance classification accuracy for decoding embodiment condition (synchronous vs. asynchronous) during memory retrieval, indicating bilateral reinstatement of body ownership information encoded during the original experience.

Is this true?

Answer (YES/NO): NO